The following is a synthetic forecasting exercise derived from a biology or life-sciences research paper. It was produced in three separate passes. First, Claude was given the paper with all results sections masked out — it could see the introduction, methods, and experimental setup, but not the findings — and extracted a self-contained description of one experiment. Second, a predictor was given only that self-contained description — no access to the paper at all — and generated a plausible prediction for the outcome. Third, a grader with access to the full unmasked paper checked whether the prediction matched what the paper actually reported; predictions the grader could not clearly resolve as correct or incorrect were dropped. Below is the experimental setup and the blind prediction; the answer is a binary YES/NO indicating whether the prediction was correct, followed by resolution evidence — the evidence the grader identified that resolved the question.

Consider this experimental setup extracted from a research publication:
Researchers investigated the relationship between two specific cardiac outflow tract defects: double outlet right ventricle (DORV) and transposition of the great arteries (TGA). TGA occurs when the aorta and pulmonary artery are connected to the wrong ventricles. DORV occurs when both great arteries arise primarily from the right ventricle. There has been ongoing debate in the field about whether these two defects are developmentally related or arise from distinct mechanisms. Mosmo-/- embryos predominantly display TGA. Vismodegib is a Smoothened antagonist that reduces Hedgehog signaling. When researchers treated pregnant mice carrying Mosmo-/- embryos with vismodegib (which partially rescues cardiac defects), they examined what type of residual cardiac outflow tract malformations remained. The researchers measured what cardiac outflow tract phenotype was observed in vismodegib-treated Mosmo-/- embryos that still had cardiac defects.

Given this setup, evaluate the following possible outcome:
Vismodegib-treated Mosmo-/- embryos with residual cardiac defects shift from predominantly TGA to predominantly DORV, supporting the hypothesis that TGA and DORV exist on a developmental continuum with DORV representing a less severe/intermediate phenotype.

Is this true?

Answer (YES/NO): YES